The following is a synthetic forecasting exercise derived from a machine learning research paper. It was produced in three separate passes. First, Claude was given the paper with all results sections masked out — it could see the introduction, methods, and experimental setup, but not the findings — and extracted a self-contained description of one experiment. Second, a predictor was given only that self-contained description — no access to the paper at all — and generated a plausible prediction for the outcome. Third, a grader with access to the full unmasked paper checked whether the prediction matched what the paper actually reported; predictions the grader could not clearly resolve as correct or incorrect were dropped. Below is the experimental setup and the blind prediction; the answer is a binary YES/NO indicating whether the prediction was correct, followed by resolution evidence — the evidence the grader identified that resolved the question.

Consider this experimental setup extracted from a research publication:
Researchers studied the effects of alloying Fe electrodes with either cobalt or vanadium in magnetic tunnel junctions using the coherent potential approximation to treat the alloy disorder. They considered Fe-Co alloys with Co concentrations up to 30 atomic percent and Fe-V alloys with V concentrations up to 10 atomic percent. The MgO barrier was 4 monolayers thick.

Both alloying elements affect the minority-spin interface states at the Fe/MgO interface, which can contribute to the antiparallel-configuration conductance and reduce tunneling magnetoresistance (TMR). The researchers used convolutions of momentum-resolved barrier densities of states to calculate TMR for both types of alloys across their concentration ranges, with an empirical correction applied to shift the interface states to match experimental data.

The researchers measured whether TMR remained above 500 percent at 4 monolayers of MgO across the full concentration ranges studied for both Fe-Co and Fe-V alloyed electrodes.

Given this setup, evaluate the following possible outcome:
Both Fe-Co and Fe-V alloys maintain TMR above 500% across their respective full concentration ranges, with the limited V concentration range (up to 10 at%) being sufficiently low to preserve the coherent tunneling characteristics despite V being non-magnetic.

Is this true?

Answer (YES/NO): NO